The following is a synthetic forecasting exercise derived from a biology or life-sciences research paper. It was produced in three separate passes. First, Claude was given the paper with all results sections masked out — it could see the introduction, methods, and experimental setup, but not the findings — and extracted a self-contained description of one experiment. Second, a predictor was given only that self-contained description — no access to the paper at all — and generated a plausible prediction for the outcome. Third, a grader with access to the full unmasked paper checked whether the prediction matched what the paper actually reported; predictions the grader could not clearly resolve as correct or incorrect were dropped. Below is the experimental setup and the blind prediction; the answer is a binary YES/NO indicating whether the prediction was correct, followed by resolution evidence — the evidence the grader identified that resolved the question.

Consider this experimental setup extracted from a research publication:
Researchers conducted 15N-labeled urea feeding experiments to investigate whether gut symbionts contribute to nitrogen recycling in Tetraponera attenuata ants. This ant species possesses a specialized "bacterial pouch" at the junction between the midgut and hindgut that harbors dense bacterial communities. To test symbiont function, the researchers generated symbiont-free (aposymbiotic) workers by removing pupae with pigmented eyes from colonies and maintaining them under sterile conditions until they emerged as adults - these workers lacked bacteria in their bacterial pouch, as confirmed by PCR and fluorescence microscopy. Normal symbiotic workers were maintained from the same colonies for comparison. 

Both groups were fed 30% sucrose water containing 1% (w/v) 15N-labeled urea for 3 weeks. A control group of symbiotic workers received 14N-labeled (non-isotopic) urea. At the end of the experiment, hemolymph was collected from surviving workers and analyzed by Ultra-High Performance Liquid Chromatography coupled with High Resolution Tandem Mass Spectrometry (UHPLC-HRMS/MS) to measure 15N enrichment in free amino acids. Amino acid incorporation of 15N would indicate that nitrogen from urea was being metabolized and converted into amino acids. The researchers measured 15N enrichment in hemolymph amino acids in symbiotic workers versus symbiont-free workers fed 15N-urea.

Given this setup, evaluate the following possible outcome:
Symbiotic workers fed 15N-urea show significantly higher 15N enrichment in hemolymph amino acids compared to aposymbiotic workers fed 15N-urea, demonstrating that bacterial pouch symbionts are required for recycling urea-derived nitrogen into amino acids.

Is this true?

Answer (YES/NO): YES